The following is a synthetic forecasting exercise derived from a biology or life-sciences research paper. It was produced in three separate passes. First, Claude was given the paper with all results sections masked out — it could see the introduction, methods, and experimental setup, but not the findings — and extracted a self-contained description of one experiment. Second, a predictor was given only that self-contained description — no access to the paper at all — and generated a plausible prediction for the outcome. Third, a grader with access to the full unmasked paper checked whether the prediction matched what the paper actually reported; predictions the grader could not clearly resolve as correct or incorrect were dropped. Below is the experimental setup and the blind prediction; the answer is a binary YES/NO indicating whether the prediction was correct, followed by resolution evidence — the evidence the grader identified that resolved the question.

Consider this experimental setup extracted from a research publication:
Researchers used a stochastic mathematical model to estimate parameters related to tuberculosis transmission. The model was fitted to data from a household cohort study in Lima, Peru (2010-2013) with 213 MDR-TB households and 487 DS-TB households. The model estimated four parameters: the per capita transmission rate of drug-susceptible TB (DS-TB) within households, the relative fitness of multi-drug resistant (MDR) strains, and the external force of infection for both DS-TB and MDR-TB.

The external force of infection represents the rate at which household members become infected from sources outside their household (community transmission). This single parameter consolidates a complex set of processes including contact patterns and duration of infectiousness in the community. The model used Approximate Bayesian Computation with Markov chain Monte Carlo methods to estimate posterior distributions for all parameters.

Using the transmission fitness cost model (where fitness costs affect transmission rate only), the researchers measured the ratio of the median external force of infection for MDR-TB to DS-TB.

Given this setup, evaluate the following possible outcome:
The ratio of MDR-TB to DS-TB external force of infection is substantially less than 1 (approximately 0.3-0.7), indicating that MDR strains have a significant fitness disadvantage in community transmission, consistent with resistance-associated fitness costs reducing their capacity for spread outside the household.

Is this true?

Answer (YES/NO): YES